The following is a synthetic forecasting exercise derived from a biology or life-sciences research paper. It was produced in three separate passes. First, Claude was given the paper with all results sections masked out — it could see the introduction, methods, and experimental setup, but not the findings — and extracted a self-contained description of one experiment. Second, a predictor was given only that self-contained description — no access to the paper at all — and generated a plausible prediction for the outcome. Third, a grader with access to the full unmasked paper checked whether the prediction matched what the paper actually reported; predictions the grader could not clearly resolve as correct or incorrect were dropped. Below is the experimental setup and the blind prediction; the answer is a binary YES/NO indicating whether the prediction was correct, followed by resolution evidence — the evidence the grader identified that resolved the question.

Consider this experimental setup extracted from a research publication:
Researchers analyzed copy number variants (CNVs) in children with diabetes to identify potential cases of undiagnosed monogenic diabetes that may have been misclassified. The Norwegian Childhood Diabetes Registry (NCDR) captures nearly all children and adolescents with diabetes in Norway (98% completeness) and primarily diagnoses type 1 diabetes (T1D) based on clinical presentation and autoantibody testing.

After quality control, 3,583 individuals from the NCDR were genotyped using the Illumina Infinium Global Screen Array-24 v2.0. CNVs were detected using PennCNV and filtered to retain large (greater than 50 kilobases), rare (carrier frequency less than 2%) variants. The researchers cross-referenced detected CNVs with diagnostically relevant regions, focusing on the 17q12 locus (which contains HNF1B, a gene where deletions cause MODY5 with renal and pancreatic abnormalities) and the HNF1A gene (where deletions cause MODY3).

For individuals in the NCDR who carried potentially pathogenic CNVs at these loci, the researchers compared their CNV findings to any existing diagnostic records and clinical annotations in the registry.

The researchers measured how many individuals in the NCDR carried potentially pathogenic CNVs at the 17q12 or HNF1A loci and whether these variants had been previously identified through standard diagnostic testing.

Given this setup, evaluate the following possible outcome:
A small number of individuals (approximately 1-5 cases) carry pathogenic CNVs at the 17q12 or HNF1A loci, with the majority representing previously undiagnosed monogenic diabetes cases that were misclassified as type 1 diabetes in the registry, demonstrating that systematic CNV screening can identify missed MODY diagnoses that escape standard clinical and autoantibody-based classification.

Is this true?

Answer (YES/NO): YES